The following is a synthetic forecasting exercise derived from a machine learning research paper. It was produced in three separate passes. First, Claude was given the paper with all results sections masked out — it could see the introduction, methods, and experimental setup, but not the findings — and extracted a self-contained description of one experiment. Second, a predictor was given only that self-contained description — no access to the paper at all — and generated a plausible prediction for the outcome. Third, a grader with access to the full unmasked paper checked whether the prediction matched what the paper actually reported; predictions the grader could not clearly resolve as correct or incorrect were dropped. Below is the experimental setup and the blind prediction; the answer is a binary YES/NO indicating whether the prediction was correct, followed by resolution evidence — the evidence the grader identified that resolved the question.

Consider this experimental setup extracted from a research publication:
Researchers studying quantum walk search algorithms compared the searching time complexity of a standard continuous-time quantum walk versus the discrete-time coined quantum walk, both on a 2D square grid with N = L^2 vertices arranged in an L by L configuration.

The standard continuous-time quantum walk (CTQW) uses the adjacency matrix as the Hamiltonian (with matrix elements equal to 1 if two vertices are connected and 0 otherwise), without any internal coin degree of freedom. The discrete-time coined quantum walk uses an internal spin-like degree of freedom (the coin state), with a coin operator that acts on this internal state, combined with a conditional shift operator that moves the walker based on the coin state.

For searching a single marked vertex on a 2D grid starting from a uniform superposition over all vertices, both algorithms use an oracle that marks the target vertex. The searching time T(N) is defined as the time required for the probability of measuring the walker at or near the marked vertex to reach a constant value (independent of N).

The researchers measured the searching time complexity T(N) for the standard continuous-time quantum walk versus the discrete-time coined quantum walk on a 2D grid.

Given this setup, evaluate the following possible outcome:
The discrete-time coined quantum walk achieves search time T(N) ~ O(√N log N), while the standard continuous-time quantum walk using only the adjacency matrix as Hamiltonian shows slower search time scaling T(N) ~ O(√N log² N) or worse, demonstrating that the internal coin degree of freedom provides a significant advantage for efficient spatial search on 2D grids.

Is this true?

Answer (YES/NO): YES